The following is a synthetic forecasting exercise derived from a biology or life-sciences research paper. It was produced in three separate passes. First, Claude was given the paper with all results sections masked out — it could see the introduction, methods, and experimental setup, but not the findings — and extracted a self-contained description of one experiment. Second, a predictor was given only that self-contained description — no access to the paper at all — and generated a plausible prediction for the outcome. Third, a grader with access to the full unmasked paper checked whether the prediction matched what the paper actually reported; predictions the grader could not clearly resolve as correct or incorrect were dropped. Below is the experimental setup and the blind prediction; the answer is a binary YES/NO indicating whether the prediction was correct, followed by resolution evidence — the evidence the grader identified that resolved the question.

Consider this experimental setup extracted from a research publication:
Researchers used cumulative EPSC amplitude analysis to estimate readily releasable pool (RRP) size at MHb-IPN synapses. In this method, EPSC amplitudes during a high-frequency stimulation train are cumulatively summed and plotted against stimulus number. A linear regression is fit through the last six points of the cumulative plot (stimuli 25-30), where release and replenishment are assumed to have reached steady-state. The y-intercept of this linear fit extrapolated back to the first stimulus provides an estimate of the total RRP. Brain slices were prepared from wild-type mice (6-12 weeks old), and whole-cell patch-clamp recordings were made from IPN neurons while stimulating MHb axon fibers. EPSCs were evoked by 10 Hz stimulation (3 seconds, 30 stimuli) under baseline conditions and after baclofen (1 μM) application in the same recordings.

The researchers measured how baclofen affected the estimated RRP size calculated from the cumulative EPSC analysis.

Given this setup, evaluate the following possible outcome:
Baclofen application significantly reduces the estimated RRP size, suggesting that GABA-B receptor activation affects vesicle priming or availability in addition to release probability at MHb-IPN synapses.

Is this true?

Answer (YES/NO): NO